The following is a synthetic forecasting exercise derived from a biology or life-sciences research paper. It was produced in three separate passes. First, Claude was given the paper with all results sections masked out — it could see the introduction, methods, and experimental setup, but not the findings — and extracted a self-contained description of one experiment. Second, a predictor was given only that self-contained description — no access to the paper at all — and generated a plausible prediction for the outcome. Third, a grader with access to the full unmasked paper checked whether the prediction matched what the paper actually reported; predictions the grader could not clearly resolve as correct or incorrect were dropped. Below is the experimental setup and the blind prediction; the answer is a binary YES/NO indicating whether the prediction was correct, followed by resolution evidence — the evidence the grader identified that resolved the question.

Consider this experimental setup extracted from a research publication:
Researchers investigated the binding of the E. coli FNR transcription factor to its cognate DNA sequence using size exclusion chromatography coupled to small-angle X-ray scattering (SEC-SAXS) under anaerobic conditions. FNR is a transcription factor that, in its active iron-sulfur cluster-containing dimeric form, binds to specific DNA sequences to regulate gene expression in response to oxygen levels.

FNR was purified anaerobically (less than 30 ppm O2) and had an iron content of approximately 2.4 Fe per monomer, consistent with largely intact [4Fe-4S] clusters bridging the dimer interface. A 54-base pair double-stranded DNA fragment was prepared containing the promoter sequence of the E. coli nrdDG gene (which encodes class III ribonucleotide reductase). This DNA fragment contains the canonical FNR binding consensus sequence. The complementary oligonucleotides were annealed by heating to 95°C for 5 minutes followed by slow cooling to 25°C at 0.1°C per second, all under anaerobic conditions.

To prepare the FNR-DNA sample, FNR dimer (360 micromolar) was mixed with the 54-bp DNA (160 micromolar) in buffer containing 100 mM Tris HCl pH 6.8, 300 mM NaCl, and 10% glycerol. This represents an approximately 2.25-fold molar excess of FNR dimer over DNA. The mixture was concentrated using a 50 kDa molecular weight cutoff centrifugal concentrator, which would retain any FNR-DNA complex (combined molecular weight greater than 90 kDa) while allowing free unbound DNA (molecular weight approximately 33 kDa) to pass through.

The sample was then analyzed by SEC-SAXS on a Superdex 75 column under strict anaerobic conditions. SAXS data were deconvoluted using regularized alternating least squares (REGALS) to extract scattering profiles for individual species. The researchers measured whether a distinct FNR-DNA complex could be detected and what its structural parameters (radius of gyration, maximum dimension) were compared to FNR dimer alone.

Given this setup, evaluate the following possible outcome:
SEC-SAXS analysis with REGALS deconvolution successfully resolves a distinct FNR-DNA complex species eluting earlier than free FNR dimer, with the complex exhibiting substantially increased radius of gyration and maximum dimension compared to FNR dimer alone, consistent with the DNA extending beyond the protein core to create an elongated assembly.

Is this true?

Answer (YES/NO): YES